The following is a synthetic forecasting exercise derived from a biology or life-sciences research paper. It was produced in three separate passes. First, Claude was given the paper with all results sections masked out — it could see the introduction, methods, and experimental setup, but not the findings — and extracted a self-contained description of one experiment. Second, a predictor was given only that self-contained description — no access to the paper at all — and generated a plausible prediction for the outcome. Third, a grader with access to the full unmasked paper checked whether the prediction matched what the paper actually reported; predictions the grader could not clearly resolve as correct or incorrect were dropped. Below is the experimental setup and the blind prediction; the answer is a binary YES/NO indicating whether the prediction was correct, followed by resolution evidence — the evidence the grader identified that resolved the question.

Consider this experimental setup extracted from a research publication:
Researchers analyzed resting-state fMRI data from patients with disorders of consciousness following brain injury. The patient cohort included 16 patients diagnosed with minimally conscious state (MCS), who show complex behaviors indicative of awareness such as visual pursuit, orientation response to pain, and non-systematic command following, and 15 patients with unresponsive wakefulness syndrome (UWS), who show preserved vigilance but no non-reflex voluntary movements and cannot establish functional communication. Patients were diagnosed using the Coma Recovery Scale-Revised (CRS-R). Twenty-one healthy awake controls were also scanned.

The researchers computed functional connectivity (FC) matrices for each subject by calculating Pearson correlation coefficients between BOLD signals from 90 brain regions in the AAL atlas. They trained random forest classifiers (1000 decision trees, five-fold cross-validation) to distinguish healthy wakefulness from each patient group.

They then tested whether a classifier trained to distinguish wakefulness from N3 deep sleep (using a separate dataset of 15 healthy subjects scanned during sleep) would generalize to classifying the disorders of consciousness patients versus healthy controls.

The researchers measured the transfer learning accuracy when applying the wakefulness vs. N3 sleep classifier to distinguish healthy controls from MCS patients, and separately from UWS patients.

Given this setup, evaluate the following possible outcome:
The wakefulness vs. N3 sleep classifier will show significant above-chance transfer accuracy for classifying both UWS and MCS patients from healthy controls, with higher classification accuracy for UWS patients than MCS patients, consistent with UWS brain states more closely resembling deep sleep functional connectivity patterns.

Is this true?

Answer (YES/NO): NO